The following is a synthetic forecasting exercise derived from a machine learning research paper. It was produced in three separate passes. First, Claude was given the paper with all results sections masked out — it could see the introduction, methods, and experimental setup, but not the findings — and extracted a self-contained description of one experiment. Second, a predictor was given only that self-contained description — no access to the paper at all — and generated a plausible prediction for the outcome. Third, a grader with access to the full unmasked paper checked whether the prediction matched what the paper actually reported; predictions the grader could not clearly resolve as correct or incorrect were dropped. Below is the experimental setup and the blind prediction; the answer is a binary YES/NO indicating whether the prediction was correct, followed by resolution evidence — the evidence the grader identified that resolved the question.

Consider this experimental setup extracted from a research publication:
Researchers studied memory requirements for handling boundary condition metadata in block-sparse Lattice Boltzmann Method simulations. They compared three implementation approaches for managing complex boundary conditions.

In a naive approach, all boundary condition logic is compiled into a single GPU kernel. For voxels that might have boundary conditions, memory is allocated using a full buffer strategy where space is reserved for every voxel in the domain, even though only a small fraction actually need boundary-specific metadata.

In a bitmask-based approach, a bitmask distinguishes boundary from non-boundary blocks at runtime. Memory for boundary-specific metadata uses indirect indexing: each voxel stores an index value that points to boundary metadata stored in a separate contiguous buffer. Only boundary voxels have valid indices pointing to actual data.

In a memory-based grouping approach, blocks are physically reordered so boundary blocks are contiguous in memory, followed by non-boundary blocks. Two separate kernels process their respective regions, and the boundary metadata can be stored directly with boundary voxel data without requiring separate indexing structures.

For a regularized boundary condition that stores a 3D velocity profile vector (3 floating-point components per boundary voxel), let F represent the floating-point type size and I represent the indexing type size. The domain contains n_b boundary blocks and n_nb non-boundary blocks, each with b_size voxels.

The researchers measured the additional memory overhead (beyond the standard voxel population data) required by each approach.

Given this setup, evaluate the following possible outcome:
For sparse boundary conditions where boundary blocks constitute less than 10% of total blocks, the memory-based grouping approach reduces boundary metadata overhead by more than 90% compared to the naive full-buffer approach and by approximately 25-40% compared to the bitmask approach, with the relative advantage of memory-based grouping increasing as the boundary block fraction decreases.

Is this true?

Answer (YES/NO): NO